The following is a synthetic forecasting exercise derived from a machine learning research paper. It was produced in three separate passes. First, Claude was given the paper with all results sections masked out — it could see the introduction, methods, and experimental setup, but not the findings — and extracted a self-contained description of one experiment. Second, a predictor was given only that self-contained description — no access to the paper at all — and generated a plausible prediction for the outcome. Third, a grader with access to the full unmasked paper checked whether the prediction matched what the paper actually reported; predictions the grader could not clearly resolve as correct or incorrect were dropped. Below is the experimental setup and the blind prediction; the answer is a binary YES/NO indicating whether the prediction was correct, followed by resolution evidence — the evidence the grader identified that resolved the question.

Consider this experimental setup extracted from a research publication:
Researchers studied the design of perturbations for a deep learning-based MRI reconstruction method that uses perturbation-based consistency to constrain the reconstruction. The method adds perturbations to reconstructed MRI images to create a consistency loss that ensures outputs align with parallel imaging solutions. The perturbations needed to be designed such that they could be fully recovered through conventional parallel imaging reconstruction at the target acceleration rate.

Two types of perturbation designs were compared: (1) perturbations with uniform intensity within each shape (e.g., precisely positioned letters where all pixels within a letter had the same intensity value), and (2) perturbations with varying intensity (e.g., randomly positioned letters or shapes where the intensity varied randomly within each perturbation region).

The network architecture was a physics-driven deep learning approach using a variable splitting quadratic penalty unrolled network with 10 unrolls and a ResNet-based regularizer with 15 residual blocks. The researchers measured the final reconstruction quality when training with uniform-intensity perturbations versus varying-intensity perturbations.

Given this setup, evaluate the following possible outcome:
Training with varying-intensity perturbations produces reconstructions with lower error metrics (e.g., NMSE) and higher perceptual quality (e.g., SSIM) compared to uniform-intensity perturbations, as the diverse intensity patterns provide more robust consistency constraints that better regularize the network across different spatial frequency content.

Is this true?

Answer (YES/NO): YES